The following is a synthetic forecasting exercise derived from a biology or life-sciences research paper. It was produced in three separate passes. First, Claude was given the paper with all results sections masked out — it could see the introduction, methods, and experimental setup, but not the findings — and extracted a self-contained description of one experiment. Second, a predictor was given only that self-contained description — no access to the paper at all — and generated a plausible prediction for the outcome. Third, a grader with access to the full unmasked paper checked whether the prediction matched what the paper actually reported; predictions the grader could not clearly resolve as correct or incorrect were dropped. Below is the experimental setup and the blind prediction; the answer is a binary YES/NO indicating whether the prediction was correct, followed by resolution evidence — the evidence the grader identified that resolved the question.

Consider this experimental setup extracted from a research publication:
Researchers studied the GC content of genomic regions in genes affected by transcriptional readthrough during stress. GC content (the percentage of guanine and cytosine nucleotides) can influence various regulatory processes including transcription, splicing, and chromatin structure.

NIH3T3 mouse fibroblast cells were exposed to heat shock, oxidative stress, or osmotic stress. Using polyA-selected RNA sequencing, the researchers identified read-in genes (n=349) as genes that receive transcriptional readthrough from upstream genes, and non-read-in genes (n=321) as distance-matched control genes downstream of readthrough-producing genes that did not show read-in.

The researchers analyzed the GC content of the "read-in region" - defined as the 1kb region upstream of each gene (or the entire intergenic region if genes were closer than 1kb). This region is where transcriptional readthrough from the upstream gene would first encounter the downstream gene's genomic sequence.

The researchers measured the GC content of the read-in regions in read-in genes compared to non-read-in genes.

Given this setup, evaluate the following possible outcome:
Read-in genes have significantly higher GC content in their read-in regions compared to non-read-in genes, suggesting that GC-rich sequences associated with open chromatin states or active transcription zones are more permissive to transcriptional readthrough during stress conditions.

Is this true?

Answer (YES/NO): YES